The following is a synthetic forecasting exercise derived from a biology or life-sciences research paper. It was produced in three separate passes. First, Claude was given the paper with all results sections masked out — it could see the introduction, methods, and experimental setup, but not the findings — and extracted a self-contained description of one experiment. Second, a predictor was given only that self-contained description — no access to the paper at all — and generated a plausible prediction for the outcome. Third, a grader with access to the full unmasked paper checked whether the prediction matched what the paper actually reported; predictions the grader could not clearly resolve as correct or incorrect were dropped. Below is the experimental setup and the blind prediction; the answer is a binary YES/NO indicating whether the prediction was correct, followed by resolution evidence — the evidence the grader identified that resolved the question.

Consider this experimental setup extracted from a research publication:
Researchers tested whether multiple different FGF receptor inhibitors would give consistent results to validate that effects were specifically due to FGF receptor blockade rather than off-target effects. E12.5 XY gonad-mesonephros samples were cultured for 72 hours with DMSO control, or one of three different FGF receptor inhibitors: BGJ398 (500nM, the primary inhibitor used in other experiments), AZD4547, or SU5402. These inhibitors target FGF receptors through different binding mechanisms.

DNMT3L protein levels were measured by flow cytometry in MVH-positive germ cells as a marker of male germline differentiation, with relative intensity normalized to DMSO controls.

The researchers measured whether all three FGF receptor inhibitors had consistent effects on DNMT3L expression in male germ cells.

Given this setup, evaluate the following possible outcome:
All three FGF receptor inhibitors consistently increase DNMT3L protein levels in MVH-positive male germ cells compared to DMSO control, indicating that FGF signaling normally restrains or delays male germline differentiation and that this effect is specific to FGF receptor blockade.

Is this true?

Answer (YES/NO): NO